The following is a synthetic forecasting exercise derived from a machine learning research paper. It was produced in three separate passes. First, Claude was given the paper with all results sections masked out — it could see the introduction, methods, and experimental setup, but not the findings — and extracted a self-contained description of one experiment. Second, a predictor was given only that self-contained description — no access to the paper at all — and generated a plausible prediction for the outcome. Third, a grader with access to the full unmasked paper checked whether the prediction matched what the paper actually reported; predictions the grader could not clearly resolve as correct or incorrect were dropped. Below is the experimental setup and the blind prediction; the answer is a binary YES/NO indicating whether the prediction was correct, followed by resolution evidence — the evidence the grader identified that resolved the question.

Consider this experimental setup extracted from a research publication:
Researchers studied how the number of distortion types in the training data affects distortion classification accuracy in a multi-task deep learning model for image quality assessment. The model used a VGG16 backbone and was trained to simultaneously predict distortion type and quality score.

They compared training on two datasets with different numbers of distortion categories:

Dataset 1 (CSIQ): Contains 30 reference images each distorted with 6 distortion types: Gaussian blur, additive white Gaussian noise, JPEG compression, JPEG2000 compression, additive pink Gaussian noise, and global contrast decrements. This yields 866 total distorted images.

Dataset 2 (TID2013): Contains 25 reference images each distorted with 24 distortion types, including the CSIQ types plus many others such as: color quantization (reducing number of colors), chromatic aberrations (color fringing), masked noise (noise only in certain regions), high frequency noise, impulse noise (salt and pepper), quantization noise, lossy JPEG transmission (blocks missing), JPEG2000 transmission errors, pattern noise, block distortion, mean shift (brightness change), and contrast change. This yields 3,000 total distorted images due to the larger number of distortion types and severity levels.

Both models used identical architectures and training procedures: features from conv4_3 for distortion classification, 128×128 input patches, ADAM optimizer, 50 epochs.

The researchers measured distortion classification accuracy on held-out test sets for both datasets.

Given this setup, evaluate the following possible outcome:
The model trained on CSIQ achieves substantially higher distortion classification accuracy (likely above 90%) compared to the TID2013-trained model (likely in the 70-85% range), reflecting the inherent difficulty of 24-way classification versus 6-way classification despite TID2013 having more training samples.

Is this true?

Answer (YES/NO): NO